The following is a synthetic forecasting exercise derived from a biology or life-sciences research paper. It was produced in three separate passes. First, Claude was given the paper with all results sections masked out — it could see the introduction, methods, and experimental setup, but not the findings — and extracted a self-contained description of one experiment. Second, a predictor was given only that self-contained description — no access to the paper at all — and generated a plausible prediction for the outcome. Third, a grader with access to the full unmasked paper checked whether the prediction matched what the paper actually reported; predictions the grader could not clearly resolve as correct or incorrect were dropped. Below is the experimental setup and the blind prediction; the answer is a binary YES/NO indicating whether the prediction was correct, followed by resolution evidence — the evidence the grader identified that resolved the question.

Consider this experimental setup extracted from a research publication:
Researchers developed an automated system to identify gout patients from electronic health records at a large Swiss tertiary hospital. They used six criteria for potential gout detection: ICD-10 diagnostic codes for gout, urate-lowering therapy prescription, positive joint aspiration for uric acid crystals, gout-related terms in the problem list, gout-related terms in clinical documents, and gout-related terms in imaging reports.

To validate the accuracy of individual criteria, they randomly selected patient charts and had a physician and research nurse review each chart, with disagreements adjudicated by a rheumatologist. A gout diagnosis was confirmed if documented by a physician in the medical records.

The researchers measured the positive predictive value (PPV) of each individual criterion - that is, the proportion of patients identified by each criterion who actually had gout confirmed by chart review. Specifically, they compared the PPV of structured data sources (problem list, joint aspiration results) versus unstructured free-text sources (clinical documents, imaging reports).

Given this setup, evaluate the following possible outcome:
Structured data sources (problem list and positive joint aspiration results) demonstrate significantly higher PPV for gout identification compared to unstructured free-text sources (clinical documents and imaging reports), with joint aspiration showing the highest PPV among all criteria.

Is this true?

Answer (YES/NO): NO